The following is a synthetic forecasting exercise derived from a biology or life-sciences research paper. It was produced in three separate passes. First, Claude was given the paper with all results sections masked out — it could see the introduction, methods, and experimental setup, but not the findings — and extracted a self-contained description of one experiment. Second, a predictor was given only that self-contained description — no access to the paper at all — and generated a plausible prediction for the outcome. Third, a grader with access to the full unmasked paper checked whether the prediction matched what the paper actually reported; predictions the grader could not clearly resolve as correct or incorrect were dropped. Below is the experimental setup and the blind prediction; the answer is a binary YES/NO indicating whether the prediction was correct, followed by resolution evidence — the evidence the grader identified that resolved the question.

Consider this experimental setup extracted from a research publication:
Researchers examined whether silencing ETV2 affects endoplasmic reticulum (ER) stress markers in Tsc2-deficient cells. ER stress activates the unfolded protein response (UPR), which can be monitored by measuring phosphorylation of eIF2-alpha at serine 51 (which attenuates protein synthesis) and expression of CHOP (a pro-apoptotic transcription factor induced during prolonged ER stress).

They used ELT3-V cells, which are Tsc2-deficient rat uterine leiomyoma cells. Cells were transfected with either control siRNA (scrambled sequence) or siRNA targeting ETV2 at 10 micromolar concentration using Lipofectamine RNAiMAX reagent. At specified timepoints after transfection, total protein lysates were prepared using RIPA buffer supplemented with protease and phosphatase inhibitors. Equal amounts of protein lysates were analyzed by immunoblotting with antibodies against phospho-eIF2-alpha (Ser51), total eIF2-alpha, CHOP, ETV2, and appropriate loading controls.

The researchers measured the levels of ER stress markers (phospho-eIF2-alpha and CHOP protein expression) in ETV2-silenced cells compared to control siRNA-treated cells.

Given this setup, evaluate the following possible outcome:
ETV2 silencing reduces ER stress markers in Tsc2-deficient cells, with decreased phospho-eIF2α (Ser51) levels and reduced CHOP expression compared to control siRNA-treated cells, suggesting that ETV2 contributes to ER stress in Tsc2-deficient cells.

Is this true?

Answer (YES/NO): NO